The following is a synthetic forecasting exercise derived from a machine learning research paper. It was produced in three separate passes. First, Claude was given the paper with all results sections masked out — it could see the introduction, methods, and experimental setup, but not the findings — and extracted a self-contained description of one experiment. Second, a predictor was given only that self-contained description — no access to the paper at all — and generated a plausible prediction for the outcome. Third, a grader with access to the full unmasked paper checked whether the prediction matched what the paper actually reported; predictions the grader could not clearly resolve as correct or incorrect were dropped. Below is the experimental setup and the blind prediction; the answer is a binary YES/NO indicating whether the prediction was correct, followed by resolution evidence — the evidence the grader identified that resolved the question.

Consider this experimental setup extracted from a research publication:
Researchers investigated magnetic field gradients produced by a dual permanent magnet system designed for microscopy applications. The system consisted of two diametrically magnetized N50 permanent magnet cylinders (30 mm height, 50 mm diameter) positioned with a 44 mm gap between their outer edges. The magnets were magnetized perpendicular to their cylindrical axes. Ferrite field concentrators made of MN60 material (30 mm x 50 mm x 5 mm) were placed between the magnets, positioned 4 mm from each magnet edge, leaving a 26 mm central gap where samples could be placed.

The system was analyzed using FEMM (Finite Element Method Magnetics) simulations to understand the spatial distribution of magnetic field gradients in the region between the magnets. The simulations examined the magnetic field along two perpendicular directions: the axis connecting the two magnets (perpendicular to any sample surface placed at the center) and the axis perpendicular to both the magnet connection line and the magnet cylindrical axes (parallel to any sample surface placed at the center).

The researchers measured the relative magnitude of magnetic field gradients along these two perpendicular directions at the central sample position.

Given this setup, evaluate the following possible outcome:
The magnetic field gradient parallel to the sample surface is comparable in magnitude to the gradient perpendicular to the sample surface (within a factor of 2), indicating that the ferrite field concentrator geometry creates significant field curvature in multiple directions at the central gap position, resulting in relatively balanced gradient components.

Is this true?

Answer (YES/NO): NO